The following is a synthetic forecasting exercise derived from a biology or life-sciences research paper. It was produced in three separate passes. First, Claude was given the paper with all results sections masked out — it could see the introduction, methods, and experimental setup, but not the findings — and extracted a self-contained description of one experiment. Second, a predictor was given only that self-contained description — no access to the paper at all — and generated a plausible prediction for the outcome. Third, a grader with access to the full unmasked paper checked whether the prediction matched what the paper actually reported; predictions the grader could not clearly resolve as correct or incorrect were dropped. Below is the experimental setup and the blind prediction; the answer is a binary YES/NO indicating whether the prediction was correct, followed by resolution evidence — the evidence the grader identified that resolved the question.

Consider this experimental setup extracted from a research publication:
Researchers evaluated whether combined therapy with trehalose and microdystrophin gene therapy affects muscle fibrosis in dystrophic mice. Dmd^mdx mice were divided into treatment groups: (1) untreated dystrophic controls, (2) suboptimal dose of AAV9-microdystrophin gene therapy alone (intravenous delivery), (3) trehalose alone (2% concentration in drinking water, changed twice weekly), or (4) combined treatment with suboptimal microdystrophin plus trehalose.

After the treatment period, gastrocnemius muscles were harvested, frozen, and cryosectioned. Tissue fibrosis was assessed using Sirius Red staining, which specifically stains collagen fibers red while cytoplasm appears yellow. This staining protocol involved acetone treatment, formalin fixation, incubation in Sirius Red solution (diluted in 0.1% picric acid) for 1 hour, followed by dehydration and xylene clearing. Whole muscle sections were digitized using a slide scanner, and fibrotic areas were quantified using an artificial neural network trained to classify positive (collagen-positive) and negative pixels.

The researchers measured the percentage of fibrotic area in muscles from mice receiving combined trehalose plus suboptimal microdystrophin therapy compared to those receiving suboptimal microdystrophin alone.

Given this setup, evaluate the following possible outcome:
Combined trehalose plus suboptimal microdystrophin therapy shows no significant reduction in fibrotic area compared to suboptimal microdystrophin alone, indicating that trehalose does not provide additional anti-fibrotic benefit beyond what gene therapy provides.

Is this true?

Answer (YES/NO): NO